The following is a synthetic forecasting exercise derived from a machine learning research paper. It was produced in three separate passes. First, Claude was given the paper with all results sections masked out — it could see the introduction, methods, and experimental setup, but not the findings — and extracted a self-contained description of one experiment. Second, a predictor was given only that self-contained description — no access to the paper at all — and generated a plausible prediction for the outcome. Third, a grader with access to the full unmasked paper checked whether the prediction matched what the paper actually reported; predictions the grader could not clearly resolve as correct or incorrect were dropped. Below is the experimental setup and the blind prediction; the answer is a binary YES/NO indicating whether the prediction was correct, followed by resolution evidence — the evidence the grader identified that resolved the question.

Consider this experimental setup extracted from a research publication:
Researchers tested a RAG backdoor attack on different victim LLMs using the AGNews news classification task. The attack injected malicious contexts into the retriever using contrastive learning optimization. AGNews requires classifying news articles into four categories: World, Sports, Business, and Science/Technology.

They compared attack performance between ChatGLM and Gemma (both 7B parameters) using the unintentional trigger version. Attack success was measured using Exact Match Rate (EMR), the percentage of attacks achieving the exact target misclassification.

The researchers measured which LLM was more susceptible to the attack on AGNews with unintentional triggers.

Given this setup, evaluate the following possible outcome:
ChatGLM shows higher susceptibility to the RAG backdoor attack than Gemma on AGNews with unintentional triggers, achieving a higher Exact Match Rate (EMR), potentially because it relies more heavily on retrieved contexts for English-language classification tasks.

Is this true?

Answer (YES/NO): NO